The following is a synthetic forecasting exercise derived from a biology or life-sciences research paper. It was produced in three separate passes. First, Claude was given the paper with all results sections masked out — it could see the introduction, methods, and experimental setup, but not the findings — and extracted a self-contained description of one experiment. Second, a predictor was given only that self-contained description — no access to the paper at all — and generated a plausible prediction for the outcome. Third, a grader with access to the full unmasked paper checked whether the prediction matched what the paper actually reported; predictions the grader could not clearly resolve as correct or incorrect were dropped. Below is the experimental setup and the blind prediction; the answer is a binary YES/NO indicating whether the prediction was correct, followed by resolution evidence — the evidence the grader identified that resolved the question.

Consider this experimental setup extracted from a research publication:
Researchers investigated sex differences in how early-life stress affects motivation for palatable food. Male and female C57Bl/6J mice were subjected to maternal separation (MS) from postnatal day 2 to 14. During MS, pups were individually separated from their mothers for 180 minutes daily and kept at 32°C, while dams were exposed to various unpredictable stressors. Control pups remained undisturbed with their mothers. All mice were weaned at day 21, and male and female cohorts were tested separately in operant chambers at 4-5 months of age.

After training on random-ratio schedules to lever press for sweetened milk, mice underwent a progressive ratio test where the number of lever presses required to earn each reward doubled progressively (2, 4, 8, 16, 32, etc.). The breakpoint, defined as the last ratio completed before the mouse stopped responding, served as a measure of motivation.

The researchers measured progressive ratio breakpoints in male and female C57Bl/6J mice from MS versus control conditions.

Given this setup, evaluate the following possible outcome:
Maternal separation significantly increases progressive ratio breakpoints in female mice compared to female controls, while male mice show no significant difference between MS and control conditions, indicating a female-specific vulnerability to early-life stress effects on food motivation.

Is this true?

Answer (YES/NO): NO